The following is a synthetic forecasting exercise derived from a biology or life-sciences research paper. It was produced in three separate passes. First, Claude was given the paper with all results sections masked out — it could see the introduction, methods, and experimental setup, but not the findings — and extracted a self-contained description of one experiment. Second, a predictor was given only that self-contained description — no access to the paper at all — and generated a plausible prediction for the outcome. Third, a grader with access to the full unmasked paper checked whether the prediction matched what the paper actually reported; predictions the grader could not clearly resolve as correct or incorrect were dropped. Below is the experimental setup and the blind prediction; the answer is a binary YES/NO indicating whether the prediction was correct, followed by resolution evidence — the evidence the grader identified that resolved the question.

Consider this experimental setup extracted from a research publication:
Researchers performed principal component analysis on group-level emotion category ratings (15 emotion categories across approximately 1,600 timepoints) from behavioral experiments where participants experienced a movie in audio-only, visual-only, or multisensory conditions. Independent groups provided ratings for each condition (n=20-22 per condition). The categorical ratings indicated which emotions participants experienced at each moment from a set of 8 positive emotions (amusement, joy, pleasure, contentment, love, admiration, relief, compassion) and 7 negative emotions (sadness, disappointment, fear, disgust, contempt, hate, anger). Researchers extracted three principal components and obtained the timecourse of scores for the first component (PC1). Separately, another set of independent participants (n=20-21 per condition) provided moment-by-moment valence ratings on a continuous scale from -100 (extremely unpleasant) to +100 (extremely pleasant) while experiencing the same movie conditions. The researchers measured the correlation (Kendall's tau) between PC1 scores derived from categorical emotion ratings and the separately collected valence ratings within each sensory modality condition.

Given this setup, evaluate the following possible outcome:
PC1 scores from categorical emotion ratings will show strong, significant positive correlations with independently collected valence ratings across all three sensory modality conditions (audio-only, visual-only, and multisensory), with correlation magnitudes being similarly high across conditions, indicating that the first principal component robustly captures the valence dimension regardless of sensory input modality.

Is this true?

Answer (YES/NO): YES